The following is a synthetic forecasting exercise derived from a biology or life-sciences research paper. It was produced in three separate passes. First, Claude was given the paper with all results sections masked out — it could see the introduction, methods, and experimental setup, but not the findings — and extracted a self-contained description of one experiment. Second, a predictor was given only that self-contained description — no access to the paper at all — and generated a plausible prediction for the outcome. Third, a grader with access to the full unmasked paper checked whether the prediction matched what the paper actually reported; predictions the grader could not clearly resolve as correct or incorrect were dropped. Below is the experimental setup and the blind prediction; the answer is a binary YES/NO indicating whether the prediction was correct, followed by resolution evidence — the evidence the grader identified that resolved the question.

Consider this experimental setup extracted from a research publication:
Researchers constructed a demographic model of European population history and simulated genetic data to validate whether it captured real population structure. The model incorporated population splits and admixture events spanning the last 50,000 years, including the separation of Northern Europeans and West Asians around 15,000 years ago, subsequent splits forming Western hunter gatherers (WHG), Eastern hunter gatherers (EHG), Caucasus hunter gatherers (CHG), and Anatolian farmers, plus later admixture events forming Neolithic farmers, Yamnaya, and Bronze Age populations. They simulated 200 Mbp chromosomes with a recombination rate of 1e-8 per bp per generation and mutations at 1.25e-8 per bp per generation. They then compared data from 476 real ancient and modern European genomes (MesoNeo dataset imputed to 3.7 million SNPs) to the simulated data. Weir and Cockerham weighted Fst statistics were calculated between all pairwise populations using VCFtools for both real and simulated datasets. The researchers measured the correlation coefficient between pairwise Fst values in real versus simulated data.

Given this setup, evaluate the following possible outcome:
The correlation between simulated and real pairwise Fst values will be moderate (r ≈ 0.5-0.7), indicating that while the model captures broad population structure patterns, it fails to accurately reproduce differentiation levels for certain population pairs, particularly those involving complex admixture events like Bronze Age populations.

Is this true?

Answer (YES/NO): NO